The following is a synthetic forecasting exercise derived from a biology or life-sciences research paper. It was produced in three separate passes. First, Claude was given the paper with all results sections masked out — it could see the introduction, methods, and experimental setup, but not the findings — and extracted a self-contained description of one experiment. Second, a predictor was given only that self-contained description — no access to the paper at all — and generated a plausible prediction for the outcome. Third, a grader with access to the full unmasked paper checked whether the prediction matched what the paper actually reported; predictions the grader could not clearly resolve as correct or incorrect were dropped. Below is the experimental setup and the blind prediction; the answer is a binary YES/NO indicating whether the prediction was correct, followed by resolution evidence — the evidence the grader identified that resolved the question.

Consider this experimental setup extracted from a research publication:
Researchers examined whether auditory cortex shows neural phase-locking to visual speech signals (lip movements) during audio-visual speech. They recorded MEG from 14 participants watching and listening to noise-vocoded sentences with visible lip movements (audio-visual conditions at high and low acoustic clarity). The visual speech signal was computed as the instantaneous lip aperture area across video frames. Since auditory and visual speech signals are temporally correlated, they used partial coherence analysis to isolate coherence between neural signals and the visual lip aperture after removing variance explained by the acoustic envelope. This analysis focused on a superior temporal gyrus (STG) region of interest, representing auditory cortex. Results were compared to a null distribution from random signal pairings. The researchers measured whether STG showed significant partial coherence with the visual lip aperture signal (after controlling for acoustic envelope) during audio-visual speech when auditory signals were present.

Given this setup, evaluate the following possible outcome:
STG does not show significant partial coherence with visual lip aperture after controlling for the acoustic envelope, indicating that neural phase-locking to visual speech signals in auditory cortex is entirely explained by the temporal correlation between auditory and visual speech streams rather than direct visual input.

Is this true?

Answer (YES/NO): YES